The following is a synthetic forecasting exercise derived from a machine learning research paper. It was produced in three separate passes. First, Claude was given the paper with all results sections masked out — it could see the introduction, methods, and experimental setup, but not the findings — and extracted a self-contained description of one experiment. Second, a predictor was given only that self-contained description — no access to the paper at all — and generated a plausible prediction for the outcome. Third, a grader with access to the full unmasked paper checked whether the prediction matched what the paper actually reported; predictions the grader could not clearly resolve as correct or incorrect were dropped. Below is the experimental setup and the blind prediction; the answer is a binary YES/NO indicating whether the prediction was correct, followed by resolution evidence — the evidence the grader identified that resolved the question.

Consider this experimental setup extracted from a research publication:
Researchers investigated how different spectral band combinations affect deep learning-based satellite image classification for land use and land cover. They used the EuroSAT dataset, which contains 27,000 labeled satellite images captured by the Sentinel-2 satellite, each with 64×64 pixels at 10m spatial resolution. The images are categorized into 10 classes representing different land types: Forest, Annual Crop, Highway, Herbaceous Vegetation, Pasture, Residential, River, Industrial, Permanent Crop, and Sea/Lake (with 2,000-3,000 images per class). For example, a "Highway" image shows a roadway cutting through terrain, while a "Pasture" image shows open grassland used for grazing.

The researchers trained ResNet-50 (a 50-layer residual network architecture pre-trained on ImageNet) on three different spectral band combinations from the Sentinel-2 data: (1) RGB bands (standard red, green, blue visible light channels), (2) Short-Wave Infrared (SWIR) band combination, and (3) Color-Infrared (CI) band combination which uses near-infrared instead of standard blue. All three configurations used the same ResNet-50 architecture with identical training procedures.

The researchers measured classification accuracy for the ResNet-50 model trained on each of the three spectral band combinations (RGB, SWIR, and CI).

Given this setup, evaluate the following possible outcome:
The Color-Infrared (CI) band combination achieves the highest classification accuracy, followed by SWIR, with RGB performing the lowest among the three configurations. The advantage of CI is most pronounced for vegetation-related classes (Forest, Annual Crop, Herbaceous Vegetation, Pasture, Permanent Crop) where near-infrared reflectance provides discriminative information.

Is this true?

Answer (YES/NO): NO